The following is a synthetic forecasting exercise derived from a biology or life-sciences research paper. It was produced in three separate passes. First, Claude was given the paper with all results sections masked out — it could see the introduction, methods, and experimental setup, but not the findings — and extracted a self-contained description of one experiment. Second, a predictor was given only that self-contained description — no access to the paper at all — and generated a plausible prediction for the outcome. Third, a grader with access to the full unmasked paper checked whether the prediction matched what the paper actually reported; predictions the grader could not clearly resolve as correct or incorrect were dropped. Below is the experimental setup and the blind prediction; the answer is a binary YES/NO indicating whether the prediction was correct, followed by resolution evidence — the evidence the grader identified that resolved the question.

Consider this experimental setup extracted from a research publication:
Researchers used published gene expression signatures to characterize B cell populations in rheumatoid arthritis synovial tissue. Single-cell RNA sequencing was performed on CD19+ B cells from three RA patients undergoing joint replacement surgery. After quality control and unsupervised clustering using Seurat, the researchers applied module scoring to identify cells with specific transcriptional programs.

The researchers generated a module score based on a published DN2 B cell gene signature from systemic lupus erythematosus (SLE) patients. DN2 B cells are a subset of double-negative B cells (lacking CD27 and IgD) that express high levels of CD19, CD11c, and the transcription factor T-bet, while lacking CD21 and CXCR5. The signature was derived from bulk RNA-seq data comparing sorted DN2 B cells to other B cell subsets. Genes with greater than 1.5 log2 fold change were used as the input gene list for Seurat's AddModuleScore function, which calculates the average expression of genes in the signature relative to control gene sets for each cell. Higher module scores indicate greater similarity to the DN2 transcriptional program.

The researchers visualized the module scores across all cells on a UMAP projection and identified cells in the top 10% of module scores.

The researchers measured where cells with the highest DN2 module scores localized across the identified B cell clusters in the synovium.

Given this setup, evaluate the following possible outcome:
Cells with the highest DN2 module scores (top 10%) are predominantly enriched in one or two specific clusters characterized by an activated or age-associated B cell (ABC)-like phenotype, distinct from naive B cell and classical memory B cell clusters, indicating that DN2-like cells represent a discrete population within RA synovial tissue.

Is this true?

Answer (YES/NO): NO